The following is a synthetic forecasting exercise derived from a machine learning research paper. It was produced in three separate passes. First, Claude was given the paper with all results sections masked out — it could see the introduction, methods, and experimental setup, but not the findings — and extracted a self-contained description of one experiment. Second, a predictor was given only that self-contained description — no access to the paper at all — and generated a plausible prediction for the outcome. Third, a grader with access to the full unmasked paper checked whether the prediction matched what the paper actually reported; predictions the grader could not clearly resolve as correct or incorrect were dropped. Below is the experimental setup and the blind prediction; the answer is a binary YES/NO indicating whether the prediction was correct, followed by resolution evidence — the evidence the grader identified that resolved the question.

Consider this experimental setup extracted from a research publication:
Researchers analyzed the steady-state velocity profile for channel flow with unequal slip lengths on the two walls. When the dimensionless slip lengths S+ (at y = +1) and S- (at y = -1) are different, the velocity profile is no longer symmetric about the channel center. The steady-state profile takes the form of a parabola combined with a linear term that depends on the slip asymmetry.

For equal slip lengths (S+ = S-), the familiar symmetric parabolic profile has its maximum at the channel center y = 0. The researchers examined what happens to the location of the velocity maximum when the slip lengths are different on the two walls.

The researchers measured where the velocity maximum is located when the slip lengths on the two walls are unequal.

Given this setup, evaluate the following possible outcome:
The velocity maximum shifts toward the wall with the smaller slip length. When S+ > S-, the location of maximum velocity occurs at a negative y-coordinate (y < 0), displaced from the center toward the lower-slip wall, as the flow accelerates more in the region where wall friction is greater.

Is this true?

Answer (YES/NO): NO